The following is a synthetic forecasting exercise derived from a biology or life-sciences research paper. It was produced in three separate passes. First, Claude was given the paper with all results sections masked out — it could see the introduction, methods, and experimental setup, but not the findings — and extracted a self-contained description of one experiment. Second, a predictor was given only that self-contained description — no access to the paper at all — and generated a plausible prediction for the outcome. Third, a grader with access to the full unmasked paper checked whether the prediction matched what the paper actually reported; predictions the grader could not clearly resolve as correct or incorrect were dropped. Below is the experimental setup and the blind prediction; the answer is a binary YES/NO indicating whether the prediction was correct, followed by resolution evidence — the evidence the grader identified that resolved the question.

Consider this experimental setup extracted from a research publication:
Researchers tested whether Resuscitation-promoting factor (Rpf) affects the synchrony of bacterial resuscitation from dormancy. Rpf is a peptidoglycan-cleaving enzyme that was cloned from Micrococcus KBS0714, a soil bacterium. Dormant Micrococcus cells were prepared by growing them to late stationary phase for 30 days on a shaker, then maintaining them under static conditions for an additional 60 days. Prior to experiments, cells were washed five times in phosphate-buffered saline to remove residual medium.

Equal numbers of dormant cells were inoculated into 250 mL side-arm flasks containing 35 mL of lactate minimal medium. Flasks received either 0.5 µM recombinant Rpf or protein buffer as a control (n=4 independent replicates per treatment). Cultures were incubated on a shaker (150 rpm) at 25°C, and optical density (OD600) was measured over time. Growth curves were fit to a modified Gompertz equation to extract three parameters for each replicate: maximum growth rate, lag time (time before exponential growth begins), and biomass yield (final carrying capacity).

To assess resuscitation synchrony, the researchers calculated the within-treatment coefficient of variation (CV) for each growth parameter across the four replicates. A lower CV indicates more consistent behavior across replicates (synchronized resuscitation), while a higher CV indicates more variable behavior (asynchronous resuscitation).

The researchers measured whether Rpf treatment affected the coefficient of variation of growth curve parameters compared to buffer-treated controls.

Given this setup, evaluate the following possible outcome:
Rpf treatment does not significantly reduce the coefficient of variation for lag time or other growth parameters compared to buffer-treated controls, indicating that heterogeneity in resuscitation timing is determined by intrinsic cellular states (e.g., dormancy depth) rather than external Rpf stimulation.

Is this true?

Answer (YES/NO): NO